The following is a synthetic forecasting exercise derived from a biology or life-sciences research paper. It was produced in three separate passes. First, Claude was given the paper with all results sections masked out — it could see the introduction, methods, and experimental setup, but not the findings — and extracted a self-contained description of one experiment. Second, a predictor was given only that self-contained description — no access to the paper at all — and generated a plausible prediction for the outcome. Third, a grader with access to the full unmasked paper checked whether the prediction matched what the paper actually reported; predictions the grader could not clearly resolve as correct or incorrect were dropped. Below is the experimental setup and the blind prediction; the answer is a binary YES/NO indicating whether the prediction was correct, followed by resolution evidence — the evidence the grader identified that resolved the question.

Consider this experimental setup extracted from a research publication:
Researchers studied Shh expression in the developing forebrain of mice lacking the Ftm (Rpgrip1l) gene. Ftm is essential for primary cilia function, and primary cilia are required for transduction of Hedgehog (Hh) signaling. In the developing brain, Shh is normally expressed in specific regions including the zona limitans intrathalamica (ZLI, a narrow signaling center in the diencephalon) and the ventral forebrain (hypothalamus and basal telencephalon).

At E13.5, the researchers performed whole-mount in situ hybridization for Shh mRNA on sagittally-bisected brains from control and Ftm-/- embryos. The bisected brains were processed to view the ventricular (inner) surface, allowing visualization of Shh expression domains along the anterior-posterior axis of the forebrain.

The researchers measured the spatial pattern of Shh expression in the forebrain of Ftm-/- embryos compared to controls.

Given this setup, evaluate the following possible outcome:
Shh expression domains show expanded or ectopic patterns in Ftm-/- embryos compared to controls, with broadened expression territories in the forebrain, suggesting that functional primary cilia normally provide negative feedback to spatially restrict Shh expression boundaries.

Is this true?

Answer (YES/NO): NO